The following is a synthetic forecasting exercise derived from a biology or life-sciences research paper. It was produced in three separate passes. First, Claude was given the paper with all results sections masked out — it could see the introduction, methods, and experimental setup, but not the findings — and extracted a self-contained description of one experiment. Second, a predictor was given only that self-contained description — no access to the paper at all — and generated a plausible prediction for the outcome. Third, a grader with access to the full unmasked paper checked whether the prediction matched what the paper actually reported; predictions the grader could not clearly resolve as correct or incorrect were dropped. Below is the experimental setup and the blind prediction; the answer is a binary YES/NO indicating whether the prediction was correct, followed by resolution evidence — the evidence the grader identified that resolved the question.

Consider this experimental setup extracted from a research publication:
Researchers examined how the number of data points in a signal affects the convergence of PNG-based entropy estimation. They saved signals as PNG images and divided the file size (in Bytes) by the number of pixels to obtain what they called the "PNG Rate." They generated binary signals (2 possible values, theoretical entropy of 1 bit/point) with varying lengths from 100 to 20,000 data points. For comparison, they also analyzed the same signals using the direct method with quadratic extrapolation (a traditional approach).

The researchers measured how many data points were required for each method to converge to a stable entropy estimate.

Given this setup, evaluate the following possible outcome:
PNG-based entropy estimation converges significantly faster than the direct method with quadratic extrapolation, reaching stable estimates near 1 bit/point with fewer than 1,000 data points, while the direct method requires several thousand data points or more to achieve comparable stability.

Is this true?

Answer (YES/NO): NO